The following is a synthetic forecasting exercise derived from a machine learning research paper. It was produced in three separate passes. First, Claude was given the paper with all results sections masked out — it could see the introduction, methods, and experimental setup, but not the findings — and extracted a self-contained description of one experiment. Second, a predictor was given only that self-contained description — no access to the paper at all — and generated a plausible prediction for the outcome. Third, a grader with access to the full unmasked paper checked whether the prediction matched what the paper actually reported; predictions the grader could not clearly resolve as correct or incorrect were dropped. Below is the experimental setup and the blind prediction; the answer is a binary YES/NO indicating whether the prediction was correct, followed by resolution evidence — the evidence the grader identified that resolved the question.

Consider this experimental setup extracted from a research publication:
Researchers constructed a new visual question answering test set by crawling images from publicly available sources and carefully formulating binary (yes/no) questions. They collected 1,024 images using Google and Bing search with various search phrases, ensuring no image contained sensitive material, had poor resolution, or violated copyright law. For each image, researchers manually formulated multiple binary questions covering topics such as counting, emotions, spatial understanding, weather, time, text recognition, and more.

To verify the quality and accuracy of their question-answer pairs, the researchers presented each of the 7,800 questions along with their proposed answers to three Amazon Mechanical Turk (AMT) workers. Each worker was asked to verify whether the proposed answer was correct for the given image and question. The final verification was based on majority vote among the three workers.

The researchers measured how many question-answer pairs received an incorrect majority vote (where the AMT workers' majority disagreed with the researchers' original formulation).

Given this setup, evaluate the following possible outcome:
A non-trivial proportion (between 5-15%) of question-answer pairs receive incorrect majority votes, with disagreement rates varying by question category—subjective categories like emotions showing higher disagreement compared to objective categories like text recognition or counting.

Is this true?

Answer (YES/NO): NO